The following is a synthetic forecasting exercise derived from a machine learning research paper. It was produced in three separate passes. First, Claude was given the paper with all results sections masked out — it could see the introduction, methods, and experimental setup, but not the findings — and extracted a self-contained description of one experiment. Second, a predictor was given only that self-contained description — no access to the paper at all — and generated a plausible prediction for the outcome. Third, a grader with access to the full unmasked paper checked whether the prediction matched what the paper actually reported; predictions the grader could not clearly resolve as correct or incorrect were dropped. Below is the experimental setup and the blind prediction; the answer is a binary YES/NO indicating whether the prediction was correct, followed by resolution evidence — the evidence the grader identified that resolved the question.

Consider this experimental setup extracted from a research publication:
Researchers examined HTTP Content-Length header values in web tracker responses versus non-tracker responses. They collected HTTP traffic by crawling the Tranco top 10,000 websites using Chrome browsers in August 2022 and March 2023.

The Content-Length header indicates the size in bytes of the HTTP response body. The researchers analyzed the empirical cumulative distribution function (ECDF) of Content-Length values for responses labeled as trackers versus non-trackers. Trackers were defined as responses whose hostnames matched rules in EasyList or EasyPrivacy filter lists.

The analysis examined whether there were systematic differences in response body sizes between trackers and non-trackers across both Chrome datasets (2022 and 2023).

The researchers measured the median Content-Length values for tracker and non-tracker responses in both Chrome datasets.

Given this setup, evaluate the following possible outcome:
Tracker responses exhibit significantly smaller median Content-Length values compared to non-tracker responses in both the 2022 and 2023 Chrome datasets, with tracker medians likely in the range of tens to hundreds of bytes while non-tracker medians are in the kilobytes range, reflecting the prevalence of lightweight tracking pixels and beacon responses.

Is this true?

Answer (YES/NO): YES